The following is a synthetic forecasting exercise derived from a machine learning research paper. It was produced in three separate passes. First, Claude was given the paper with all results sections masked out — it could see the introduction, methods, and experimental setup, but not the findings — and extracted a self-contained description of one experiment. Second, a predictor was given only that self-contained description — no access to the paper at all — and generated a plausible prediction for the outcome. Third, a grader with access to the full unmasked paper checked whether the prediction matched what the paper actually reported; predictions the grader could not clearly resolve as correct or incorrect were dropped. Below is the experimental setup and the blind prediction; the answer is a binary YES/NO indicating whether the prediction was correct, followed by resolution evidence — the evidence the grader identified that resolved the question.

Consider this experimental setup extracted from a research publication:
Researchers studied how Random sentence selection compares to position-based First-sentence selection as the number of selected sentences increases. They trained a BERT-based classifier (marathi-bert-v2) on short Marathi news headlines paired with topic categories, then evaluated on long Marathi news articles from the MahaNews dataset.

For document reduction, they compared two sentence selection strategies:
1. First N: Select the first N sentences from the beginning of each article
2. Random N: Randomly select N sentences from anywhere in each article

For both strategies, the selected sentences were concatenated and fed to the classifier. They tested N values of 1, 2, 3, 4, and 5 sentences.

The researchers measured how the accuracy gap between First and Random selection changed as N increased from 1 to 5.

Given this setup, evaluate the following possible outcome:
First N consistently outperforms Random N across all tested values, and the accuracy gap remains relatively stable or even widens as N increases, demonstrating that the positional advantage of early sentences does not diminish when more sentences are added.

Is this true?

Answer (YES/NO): NO